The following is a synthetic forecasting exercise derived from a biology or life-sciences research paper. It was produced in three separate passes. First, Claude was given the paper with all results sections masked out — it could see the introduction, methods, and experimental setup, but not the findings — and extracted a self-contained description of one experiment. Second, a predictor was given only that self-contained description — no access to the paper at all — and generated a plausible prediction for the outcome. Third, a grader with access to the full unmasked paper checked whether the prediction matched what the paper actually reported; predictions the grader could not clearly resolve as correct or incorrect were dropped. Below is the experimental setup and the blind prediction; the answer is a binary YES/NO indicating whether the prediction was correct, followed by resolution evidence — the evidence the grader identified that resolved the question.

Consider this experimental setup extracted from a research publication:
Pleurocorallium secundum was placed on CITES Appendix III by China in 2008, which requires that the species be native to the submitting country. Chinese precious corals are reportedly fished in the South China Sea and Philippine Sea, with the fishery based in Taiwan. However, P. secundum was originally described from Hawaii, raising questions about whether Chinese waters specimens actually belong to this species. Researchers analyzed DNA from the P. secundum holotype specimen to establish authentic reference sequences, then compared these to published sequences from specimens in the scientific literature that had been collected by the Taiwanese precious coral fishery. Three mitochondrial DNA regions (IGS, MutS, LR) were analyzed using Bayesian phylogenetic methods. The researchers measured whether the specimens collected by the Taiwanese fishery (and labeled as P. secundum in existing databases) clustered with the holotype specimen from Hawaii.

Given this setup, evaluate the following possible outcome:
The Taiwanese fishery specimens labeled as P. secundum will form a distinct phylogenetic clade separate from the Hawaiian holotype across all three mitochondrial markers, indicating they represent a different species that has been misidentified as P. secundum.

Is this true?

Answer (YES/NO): NO